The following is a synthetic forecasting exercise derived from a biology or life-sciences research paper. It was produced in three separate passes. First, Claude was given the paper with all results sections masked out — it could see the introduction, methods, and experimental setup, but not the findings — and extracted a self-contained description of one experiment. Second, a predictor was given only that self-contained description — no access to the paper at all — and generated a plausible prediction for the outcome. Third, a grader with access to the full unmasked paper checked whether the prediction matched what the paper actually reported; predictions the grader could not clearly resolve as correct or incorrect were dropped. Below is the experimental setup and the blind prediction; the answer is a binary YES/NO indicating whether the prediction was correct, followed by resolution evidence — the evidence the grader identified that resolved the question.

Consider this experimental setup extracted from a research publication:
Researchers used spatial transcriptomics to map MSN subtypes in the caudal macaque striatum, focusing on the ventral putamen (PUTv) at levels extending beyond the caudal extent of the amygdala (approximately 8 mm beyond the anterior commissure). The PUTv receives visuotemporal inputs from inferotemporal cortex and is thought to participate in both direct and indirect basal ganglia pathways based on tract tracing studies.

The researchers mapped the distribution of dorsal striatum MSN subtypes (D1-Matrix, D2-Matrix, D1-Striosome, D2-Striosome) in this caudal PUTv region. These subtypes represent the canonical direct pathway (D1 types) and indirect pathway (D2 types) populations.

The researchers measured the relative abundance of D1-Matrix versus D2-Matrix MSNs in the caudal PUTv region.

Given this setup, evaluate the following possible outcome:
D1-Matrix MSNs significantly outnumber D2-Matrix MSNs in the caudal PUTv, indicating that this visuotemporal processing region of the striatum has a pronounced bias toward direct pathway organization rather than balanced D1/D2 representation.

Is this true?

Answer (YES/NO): NO